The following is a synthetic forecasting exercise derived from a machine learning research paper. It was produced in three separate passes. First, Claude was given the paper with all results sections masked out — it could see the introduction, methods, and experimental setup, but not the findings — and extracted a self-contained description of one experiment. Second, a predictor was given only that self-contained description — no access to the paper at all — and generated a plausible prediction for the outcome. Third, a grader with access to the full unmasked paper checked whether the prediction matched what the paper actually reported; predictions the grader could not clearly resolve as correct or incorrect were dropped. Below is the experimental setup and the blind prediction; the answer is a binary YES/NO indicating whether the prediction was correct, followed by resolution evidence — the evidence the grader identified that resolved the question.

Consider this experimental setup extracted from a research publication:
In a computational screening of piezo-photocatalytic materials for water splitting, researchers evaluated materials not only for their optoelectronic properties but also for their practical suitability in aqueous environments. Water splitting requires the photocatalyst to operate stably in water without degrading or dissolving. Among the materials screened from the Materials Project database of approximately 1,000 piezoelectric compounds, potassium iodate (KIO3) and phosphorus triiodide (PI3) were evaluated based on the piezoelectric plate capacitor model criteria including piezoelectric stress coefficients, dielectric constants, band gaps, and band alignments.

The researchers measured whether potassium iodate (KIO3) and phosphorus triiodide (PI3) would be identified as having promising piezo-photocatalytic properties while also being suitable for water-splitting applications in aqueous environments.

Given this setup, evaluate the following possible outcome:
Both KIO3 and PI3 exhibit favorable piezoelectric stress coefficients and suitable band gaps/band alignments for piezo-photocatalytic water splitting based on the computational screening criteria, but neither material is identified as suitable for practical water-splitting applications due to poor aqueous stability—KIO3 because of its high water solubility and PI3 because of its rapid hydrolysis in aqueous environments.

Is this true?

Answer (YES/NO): YES